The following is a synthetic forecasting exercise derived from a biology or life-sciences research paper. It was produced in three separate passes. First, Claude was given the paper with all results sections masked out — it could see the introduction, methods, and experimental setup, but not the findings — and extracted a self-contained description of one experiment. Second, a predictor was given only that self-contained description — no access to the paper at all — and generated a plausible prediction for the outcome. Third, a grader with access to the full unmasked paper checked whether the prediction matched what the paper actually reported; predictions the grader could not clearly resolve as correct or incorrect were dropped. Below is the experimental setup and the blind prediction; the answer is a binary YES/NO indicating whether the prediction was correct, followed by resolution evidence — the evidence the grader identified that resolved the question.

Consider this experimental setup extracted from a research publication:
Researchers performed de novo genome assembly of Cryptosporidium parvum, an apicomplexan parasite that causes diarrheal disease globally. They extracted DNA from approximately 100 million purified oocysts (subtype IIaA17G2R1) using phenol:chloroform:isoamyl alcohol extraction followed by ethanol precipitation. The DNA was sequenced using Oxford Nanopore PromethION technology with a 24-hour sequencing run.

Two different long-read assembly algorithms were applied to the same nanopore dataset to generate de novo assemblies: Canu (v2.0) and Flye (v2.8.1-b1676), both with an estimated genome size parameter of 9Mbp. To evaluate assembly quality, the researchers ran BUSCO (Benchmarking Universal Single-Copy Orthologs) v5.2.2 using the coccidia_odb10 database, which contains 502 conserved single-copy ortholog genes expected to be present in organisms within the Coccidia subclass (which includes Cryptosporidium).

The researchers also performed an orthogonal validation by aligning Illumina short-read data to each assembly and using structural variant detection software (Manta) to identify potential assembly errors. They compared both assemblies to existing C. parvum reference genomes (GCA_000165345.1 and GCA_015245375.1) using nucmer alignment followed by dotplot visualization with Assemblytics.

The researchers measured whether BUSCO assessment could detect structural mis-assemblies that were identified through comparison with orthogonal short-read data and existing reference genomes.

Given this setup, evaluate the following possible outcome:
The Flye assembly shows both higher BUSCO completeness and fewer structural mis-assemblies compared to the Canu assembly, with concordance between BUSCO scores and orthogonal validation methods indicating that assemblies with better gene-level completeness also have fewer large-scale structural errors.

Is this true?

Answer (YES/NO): NO